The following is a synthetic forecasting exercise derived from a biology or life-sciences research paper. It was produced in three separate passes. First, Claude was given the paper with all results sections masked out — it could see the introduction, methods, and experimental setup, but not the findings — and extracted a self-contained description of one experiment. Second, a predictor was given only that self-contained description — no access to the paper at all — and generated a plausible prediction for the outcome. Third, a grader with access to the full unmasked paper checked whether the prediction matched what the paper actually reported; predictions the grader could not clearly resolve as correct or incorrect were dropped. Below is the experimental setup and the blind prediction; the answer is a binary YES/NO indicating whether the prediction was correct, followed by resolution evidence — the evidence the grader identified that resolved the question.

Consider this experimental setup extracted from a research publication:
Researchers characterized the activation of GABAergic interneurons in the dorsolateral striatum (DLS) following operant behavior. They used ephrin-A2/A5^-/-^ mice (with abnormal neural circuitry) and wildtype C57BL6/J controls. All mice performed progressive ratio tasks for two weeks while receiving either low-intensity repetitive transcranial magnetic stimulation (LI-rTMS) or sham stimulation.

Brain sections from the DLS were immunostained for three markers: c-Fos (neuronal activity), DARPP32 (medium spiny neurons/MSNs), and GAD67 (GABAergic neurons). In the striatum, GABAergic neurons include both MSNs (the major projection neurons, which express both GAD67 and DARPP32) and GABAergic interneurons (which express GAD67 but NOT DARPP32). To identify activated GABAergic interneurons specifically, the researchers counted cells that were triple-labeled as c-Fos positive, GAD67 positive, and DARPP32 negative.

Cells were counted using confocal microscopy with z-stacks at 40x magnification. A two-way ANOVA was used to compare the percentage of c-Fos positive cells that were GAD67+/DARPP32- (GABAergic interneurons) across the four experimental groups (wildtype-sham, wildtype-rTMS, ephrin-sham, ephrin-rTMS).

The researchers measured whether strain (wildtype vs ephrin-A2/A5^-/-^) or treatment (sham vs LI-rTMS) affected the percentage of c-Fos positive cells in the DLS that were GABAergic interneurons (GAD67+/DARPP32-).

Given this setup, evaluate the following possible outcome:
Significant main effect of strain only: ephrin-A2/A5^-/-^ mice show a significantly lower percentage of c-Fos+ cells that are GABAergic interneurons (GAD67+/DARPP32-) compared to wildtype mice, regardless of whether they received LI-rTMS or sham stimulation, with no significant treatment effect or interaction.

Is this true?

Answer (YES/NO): NO